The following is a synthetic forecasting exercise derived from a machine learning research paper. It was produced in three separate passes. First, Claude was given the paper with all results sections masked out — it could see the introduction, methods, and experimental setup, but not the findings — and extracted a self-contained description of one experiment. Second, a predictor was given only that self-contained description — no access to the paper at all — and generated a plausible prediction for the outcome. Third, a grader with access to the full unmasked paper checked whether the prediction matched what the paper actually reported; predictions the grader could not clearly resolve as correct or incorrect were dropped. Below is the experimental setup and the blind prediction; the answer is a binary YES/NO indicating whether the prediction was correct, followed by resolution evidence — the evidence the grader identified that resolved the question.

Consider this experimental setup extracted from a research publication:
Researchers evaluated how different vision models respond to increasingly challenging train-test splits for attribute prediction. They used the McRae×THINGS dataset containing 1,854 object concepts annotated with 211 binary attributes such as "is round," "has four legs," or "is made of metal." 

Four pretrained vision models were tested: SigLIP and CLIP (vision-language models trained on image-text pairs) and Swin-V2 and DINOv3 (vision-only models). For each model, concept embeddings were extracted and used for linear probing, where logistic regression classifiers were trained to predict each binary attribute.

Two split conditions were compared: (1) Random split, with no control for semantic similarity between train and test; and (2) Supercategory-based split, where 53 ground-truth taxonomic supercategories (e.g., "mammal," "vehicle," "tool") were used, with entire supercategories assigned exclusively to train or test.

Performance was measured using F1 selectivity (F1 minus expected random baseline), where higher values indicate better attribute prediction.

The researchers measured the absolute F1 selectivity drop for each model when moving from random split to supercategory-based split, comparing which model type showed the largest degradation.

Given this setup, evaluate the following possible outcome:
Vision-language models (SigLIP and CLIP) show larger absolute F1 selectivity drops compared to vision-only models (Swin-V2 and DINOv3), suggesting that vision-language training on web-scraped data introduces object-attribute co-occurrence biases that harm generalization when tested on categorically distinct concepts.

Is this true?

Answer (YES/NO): NO